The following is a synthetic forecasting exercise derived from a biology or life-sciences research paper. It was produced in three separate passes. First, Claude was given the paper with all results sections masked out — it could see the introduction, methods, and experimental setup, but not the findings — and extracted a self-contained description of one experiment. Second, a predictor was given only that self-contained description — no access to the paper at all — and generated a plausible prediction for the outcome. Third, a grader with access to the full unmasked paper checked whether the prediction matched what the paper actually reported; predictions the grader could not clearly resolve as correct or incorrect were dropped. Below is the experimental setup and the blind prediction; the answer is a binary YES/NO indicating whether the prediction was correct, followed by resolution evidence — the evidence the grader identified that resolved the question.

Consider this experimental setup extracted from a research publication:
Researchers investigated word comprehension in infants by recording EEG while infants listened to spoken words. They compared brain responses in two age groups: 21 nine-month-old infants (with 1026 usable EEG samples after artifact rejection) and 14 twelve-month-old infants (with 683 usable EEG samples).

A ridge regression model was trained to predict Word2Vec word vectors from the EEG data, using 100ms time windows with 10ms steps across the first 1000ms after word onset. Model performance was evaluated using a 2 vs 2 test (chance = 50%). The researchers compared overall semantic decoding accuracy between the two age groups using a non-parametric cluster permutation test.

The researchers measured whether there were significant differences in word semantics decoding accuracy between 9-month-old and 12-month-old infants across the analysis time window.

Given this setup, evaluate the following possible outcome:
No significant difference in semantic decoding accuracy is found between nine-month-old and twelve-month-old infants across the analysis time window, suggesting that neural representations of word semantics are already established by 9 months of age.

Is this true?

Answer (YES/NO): YES